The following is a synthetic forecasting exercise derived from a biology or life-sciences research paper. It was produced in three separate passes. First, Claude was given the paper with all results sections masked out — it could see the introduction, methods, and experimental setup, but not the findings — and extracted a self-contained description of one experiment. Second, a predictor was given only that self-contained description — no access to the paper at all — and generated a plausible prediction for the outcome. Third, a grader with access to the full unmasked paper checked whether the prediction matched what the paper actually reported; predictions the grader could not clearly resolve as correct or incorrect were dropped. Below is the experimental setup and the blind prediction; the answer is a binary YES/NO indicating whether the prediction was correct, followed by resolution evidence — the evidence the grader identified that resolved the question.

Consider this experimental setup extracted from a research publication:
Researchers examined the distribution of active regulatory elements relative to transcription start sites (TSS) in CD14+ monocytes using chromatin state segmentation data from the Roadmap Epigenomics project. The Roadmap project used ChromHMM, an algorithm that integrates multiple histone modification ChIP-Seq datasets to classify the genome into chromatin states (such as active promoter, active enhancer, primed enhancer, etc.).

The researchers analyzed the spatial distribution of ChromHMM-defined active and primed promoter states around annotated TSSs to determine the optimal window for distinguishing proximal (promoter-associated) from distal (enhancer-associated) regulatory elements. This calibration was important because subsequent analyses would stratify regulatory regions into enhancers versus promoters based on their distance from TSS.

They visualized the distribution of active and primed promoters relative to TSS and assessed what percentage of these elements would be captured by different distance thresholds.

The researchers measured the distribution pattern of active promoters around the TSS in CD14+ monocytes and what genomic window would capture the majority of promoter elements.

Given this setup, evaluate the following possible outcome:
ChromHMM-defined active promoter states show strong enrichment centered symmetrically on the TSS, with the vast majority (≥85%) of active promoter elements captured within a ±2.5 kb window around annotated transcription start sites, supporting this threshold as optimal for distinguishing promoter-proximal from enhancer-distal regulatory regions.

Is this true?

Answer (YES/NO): NO